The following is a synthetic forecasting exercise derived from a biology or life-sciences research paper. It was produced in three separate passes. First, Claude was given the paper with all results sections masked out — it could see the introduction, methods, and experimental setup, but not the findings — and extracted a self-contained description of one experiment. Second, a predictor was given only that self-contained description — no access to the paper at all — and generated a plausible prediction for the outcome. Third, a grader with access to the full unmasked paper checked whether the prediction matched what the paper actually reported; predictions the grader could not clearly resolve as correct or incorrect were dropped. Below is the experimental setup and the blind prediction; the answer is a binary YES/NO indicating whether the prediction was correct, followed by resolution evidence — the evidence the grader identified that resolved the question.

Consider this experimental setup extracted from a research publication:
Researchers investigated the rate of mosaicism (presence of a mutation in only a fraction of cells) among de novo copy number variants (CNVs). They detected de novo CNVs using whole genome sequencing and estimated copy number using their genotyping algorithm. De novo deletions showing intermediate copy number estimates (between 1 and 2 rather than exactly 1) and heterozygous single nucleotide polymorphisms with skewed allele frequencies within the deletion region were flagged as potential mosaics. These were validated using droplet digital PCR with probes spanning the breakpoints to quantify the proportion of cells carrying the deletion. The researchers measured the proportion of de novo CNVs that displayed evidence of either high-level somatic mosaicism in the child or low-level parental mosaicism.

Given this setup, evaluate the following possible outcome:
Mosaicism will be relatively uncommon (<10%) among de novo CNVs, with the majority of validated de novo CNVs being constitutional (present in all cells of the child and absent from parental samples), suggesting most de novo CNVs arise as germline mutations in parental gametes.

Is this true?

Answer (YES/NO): YES